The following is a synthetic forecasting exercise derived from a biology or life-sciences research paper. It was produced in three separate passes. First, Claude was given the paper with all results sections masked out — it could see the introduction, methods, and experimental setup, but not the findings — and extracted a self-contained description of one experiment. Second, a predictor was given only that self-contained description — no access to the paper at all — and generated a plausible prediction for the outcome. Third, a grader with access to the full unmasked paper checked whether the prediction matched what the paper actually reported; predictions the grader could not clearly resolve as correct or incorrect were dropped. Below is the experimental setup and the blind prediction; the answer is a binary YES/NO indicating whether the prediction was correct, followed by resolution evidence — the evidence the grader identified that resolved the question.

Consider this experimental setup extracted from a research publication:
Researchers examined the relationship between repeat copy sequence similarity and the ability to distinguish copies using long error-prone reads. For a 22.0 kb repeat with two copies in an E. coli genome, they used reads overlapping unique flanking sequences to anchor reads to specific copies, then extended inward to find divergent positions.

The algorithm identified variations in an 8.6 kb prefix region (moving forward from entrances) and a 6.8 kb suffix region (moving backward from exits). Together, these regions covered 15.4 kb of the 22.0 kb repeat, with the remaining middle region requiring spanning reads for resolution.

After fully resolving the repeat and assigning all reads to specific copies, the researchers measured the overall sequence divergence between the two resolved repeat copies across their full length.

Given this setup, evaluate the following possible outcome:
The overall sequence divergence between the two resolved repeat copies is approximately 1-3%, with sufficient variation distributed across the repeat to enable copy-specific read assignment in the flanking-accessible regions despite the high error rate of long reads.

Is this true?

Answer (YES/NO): NO